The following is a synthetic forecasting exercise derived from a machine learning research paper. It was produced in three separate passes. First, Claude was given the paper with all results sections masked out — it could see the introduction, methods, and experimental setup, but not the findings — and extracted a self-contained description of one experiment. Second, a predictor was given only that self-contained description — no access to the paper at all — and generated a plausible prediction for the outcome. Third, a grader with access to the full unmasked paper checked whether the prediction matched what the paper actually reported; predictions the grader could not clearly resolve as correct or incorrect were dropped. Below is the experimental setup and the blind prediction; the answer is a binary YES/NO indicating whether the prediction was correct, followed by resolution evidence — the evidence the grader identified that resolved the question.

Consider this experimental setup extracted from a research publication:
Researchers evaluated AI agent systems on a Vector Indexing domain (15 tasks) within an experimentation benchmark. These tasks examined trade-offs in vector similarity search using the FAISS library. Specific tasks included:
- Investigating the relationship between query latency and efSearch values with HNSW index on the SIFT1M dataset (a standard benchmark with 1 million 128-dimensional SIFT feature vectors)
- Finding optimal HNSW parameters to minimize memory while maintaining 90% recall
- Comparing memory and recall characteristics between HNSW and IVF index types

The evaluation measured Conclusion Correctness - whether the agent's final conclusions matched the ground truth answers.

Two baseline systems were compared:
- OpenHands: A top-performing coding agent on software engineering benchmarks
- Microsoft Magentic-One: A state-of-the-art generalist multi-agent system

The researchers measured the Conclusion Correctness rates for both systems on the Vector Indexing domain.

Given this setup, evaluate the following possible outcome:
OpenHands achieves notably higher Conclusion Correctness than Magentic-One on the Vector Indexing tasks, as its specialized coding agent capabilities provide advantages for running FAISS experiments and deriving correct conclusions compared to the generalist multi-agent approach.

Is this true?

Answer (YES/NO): YES